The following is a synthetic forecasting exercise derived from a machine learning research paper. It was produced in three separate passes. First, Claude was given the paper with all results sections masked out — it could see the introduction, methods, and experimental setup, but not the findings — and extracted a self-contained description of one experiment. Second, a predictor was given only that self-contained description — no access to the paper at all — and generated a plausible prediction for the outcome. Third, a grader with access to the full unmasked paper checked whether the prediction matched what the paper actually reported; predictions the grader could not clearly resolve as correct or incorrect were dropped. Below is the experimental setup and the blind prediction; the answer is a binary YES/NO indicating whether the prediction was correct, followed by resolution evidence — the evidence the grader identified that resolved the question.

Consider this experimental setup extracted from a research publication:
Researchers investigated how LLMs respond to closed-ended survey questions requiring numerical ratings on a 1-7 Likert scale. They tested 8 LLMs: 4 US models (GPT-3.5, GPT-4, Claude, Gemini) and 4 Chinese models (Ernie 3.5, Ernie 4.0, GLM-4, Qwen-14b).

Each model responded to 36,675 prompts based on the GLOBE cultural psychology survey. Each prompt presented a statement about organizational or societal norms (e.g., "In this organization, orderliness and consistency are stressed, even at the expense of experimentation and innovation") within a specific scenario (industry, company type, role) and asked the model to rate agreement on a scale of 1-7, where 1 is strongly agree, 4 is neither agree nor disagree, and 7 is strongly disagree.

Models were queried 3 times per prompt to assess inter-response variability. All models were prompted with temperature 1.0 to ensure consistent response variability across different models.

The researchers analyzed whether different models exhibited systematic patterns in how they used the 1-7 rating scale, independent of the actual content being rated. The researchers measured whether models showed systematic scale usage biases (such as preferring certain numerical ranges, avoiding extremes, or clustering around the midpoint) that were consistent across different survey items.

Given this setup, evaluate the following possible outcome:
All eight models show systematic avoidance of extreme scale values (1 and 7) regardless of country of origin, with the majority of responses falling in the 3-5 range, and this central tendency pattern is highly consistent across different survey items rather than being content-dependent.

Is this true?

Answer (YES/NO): NO